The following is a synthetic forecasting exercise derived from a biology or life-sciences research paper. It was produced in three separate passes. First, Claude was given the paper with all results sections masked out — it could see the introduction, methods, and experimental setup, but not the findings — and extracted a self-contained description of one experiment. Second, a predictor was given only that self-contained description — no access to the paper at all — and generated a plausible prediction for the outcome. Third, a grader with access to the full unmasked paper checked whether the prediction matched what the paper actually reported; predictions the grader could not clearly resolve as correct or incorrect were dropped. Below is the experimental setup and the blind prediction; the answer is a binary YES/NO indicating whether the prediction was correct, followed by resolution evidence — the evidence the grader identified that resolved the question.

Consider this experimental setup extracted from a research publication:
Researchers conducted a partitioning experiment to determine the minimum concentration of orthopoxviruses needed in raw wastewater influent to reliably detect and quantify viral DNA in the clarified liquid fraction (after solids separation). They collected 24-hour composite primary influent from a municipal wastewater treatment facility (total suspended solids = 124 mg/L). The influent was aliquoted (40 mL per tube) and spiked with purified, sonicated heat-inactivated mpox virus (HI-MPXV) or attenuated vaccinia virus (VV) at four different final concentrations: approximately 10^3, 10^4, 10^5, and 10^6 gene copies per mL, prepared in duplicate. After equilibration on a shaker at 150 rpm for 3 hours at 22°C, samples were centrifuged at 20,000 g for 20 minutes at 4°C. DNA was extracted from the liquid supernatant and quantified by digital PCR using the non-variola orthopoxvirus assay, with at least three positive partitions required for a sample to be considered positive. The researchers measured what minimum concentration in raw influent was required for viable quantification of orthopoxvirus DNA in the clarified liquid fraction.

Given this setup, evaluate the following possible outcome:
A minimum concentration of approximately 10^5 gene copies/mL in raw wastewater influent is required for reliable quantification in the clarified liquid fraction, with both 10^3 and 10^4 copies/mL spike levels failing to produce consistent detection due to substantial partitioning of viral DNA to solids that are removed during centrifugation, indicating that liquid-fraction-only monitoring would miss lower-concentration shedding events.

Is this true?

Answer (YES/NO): NO